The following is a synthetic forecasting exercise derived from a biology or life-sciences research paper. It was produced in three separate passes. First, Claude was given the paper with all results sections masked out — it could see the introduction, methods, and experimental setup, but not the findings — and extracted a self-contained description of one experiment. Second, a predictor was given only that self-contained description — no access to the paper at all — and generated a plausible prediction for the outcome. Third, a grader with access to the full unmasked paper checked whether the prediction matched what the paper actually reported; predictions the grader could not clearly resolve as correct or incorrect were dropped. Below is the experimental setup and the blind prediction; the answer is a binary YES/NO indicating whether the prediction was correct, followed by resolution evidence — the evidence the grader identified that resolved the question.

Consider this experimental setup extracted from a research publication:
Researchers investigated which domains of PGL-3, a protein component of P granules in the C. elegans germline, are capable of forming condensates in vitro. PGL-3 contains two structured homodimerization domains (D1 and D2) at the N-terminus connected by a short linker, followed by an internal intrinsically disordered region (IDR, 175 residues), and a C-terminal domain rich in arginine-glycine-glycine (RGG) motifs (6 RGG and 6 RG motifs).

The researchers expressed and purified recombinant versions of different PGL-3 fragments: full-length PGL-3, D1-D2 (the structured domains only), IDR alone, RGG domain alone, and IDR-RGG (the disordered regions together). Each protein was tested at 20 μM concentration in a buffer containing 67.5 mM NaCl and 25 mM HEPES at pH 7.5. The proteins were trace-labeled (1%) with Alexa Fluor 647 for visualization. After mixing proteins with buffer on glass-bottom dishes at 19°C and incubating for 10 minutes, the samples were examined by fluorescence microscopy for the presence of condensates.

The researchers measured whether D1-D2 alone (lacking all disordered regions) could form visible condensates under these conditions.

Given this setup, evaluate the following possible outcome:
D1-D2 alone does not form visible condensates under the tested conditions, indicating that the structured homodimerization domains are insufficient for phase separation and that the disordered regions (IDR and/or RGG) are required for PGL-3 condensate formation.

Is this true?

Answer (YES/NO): NO